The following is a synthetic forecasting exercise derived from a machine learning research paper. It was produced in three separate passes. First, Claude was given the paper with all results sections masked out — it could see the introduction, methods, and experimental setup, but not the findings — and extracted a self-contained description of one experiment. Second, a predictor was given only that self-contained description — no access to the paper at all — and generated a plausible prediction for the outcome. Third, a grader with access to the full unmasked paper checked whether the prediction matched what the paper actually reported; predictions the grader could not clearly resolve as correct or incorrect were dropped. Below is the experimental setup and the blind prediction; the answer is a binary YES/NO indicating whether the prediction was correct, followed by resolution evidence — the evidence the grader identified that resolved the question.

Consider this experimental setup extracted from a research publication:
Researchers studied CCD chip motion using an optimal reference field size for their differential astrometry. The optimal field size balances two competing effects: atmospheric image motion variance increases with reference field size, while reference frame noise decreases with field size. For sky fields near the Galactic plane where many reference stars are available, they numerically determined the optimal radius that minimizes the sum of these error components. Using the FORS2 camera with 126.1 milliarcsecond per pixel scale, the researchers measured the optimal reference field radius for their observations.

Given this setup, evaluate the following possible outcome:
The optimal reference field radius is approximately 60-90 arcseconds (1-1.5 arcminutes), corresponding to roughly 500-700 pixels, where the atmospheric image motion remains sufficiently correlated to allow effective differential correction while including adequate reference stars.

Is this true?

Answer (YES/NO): NO